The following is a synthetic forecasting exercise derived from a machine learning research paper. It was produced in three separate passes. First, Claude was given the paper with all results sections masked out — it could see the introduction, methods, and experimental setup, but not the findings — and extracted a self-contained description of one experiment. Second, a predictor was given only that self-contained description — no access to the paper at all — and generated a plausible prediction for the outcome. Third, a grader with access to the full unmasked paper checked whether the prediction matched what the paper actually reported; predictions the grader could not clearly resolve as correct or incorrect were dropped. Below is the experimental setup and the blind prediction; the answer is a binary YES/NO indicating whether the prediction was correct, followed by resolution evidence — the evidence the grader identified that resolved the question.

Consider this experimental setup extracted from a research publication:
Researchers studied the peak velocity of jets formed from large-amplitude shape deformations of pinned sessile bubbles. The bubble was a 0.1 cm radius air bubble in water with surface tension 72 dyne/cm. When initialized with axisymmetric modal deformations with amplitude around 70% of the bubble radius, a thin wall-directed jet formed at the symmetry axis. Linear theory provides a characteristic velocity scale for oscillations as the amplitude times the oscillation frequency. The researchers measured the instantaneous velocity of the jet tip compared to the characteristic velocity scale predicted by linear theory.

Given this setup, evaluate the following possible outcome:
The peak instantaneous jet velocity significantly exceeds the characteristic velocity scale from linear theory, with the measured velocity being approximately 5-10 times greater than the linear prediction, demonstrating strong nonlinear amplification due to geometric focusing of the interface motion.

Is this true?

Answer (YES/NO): NO